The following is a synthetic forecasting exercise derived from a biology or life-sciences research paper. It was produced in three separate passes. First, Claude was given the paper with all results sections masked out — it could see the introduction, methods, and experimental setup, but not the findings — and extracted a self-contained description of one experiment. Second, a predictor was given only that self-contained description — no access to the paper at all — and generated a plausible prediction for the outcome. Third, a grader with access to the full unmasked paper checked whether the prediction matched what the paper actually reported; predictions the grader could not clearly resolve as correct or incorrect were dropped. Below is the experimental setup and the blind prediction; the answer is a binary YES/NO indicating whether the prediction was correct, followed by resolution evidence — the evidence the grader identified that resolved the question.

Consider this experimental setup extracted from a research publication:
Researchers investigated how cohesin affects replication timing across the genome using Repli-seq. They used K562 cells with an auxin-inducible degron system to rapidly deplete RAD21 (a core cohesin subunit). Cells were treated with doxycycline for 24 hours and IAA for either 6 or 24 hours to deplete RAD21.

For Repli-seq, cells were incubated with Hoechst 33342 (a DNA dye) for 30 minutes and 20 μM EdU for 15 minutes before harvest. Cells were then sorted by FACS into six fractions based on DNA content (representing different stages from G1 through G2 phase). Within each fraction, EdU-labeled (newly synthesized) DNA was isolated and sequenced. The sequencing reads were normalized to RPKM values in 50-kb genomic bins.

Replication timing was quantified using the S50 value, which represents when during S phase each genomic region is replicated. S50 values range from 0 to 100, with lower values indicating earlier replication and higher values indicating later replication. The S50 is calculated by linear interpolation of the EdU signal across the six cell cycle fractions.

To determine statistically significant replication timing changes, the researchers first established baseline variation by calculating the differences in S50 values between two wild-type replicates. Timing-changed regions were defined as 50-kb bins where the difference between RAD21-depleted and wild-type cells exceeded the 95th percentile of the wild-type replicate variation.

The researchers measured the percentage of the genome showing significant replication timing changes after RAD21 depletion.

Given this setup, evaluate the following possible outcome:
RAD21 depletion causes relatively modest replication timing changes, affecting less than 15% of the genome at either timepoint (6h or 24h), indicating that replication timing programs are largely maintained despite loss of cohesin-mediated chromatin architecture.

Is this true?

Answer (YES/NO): NO